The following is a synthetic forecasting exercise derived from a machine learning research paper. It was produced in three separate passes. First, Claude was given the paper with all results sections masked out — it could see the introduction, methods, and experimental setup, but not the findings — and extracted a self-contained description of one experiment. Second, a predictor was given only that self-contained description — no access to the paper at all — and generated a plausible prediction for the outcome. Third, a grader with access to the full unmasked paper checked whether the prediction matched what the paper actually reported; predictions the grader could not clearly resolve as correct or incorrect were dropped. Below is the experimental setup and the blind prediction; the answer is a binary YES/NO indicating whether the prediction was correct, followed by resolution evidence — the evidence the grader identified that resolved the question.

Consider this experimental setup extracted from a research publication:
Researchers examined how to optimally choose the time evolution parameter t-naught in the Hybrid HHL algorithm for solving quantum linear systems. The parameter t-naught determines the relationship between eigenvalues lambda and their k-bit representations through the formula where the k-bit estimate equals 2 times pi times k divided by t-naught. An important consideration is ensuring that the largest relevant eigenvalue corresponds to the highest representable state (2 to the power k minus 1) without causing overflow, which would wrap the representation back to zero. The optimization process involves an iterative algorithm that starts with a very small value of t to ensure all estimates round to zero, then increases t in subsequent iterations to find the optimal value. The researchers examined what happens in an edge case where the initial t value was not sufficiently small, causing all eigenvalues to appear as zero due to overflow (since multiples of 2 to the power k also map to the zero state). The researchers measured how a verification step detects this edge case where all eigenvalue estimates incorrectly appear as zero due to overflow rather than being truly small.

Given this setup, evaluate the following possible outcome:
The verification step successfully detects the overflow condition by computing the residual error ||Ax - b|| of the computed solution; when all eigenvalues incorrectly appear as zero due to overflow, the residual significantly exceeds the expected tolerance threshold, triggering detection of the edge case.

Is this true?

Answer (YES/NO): NO